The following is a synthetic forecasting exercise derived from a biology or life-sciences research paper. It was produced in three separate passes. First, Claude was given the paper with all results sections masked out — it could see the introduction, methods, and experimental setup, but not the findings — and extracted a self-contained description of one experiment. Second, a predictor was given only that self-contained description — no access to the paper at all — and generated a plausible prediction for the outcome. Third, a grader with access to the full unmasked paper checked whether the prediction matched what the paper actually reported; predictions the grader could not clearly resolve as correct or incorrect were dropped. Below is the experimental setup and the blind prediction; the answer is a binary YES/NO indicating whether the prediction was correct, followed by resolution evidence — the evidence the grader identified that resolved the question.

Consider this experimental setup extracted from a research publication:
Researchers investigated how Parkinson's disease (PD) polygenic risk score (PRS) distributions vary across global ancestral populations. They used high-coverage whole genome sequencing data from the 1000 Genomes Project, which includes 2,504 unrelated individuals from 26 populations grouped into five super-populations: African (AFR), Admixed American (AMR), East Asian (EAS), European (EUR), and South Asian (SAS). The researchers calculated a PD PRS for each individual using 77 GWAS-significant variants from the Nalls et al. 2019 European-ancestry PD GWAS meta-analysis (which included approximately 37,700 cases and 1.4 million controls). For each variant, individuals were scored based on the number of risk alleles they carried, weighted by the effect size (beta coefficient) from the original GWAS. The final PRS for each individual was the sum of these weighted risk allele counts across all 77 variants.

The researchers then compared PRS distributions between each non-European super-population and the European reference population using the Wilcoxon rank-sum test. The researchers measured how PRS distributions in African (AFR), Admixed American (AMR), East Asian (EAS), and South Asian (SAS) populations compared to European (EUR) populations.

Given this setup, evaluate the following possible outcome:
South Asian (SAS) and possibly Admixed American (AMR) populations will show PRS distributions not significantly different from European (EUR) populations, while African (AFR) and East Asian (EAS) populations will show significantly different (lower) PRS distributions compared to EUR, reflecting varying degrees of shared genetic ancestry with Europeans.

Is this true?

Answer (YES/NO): NO